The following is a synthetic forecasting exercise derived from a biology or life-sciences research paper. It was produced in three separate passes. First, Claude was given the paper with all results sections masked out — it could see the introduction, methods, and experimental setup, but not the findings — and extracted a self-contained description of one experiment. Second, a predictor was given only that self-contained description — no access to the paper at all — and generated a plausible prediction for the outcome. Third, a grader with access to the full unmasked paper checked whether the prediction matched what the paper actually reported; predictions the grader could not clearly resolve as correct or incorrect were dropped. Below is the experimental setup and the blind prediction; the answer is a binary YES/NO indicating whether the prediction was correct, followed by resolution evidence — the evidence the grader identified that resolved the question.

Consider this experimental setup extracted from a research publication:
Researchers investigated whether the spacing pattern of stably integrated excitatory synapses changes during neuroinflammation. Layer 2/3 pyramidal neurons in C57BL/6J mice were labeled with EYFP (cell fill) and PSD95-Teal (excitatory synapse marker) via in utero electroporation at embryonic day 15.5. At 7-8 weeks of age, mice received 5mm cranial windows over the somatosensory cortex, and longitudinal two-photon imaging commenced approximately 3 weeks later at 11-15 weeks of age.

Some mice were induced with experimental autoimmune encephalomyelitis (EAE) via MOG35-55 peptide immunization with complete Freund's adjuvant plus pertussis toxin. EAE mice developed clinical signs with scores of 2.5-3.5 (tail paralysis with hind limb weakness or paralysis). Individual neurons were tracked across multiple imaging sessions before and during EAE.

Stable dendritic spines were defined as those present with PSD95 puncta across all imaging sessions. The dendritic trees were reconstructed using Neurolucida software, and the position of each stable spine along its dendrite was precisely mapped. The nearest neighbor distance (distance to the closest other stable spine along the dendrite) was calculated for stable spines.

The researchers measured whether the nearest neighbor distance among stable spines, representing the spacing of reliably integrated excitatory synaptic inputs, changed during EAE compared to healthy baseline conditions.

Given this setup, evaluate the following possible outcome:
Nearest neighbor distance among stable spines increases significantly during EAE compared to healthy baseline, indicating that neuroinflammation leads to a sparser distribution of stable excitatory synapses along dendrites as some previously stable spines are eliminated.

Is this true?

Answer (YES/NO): NO